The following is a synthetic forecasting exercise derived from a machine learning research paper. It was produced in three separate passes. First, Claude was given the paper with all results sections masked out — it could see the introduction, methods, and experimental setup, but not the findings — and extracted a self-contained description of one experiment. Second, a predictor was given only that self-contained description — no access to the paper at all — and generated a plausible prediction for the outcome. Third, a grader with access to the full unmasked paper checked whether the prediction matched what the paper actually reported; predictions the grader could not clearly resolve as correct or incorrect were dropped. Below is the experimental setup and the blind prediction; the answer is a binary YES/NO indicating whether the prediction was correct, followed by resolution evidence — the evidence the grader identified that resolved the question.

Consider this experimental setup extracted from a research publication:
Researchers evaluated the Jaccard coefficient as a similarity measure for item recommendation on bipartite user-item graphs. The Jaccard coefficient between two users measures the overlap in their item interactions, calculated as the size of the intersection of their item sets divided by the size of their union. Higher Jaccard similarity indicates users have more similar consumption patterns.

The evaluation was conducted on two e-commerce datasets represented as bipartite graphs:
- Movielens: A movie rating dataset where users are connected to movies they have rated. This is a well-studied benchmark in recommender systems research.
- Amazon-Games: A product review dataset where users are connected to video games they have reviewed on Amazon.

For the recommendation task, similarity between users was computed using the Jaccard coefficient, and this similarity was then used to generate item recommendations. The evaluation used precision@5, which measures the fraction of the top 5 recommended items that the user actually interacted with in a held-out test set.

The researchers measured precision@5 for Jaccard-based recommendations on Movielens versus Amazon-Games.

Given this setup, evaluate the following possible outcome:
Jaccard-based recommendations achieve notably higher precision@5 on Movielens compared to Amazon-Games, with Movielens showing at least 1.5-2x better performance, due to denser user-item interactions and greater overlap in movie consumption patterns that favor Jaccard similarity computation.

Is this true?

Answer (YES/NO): YES